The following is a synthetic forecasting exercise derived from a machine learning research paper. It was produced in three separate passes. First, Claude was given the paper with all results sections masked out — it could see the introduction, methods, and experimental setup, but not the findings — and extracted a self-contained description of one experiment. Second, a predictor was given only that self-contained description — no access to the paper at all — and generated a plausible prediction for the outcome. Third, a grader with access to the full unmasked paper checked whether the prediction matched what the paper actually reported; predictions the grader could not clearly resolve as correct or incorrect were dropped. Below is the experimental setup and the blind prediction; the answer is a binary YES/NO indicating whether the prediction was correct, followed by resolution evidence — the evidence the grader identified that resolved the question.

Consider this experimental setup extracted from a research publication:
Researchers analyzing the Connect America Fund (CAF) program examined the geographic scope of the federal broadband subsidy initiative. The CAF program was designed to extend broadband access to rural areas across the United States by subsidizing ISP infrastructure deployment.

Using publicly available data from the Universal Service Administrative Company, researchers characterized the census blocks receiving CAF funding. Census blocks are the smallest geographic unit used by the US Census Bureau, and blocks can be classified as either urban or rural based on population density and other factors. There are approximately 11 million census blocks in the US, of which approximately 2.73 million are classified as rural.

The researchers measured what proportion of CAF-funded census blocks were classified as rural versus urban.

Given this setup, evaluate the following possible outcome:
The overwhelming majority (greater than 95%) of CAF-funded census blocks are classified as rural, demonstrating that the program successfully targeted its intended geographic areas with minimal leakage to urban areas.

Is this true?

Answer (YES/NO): YES